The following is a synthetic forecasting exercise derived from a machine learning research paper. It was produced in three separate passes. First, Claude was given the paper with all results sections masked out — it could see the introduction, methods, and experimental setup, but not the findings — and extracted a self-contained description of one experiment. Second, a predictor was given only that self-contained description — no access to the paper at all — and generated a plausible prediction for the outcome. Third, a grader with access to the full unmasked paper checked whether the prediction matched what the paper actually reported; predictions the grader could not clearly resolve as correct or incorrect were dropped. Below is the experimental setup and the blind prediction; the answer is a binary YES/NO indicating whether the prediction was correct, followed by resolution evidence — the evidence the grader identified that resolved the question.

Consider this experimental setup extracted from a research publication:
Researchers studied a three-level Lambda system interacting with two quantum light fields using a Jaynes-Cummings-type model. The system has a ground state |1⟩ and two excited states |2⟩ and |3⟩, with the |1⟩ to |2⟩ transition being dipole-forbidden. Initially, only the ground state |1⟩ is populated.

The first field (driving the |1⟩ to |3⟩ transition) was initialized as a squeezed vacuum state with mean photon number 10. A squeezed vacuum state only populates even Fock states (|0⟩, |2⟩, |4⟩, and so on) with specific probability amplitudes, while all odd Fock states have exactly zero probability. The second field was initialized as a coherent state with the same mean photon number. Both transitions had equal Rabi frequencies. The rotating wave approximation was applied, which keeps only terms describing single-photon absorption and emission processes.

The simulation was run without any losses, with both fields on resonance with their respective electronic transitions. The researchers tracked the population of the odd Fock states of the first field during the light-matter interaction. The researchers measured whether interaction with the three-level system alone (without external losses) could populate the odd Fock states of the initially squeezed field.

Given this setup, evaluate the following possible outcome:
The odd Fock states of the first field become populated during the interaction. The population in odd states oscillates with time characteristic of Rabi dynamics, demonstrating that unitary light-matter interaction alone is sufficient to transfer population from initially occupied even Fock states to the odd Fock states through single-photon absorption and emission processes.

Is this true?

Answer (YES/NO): YES